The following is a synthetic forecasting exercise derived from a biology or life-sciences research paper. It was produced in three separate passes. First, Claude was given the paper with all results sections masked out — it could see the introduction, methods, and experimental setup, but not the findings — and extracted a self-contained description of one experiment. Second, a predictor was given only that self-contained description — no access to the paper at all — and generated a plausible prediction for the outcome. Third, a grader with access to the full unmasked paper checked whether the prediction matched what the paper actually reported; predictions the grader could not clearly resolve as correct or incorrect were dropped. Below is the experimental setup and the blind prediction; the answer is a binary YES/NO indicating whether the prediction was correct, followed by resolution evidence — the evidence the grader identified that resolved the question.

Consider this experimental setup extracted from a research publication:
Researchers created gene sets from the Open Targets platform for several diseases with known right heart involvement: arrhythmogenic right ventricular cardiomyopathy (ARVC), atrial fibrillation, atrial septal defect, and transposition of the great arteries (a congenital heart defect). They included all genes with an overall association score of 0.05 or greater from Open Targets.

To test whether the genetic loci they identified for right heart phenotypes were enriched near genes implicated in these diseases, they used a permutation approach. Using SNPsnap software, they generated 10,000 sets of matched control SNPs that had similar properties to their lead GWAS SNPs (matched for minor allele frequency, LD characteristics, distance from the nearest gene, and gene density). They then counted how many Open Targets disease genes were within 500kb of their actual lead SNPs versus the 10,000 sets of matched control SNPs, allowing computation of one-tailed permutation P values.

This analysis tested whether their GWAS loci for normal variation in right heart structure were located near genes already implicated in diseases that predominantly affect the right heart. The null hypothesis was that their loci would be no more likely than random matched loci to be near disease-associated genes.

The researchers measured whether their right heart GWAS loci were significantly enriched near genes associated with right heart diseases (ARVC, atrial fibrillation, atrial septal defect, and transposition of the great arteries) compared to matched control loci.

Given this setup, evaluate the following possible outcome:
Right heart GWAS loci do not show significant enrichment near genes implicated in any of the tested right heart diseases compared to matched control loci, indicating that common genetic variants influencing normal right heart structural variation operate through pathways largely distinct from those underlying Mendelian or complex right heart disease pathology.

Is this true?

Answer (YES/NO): NO